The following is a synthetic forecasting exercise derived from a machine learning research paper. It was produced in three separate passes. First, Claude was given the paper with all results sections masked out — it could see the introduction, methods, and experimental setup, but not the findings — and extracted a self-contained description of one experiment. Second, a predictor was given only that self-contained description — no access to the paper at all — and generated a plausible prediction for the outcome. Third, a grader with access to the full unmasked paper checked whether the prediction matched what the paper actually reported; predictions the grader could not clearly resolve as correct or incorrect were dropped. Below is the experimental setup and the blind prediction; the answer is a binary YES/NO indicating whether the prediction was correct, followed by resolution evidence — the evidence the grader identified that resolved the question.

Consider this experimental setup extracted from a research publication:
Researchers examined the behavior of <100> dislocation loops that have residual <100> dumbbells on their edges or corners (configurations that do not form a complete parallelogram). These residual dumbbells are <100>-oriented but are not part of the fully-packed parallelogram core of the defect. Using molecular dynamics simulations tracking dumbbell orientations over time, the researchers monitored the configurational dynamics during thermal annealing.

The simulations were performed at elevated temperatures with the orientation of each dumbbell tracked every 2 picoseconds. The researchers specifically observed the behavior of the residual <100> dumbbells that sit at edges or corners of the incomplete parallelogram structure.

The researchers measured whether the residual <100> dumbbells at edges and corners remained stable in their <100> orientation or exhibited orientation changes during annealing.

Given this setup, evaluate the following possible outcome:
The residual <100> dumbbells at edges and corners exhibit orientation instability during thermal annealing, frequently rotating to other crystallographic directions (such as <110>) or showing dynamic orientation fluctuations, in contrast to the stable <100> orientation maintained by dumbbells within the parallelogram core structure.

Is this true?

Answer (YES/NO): YES